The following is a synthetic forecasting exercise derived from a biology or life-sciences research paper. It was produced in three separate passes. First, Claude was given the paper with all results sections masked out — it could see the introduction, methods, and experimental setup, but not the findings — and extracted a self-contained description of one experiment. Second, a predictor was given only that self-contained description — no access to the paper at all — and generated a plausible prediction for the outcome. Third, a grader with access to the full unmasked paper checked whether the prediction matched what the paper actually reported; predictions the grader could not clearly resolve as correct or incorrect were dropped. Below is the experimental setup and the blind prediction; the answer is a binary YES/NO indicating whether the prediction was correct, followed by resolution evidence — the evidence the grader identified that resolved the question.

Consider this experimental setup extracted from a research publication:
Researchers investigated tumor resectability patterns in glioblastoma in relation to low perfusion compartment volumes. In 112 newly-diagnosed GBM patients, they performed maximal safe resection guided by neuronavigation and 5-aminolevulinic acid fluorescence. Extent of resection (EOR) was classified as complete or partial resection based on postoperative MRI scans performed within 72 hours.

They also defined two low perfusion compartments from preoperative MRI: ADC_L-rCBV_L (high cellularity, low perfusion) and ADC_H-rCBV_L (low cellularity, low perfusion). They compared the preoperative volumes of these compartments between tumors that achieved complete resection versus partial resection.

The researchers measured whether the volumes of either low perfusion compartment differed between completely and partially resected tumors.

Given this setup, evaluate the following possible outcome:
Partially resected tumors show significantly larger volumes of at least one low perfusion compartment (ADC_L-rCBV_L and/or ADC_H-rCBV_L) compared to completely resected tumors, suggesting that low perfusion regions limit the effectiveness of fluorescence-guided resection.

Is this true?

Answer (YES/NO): YES